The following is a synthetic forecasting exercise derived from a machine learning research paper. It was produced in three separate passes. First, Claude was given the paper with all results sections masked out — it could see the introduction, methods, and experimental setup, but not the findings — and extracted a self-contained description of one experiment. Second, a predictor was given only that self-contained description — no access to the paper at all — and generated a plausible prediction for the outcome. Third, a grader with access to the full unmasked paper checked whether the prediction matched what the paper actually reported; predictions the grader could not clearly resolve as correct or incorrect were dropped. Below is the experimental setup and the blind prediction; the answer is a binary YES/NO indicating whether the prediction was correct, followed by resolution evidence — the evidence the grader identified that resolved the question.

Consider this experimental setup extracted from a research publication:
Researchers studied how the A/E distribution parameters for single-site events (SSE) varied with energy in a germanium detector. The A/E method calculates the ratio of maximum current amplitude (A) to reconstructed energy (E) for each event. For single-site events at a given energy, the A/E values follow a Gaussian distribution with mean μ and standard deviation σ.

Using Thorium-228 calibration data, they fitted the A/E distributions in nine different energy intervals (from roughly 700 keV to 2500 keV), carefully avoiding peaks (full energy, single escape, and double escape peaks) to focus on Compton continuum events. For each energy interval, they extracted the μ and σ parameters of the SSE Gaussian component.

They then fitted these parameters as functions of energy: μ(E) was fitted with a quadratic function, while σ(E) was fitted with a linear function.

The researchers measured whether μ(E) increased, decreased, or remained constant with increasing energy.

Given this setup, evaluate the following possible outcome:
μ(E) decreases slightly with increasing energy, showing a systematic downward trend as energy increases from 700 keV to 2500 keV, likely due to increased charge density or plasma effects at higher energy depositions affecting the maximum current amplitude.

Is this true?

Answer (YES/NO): YES